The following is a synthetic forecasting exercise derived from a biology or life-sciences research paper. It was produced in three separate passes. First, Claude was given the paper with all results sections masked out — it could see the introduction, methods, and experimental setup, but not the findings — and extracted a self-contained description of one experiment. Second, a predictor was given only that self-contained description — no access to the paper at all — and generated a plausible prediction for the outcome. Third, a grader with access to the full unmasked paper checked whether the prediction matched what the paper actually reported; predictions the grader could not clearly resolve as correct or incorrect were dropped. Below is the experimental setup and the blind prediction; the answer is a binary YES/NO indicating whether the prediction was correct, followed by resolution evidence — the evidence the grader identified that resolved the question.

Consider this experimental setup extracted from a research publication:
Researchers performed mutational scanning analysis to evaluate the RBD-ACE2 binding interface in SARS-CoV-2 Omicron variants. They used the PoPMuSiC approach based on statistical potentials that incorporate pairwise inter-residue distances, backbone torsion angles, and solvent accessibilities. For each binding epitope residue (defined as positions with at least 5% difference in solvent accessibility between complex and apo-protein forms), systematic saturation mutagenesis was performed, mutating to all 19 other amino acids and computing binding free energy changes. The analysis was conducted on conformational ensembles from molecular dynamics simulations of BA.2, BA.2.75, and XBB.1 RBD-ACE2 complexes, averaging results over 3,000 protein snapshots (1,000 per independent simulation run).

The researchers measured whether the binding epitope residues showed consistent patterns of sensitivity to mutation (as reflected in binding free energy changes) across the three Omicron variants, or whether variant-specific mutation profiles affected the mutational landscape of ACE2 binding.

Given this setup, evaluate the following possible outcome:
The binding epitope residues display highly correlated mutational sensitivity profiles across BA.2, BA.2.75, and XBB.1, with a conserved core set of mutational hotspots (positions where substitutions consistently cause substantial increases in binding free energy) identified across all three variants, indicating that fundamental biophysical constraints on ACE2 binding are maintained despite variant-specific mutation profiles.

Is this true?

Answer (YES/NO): NO